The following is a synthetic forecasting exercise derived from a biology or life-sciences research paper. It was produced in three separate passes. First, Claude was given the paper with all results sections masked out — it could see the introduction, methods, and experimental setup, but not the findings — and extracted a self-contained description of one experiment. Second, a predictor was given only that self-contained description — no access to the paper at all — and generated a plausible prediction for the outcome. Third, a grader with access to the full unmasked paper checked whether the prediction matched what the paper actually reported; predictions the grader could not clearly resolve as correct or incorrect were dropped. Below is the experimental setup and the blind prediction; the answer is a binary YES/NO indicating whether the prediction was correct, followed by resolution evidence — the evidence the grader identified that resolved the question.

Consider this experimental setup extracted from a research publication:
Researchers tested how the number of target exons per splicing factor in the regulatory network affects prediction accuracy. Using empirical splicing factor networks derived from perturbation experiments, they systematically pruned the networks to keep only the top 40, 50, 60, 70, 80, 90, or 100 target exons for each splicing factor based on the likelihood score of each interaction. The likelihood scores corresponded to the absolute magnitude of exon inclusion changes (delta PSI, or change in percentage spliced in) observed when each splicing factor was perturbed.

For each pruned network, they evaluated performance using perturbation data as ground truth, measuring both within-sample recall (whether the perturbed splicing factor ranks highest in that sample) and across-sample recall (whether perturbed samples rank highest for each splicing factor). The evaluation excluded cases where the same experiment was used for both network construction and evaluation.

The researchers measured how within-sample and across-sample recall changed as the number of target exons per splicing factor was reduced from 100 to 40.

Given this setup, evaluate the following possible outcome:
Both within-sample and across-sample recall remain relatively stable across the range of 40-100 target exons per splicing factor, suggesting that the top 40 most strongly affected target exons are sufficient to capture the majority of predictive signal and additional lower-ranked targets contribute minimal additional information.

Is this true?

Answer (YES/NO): YES